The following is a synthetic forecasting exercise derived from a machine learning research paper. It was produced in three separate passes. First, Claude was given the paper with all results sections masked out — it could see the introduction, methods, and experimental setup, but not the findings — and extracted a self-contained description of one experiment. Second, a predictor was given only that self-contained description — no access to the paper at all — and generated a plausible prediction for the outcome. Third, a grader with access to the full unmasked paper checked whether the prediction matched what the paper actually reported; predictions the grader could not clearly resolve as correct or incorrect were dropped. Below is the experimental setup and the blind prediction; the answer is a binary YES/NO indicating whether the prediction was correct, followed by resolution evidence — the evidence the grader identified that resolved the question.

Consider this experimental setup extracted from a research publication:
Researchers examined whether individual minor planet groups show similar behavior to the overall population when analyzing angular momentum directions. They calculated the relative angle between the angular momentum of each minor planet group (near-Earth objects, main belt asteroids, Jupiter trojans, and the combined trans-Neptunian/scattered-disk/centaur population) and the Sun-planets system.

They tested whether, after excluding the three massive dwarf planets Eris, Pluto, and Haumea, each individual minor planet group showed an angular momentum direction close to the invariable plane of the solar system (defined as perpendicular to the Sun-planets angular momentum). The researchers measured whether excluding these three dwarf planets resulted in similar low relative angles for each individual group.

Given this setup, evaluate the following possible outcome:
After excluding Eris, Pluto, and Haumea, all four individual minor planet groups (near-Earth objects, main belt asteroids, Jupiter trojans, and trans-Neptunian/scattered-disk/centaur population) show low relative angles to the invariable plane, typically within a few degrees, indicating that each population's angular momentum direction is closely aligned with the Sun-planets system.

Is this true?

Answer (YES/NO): YES